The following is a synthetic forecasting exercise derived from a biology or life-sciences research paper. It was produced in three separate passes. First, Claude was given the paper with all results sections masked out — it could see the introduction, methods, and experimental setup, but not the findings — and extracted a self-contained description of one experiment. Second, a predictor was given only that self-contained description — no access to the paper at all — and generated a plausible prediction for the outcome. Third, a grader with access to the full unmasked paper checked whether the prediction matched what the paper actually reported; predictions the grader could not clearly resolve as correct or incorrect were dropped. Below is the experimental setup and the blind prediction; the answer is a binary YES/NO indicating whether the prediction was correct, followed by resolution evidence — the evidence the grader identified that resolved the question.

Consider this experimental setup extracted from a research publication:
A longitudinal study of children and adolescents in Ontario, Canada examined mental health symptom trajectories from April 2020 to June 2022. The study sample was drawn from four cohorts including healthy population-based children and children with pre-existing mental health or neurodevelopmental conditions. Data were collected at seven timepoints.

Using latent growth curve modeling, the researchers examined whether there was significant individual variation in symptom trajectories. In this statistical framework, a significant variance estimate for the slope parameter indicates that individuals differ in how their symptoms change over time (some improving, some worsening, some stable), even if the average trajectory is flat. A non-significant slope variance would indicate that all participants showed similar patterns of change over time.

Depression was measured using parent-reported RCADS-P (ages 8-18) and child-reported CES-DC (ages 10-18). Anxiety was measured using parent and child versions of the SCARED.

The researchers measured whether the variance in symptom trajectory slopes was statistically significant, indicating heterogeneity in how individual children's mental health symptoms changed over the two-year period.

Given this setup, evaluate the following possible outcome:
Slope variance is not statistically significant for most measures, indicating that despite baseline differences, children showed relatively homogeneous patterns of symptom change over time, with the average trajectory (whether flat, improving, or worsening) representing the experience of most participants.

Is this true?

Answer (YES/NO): NO